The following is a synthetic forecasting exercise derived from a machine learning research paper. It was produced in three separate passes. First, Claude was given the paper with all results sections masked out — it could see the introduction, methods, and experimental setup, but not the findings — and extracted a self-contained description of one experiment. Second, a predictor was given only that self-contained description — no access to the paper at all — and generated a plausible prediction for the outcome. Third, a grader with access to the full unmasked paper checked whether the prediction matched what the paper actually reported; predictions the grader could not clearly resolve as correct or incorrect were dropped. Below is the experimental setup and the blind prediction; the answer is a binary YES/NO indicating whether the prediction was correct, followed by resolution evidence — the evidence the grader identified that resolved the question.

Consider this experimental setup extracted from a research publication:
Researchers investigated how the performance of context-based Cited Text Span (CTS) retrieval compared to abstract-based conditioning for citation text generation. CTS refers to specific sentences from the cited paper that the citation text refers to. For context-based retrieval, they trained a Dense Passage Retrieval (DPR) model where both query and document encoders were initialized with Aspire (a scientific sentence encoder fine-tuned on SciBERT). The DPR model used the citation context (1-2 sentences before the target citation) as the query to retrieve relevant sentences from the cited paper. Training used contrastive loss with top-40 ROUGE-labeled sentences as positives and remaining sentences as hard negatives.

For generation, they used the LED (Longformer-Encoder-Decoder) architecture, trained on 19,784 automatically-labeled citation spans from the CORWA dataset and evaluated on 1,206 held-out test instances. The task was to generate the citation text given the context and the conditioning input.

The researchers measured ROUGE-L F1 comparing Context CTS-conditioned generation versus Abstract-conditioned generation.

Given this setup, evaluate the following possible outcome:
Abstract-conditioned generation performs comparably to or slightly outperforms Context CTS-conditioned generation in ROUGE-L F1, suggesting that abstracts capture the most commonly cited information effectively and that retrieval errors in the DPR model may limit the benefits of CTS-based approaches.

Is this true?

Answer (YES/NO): NO